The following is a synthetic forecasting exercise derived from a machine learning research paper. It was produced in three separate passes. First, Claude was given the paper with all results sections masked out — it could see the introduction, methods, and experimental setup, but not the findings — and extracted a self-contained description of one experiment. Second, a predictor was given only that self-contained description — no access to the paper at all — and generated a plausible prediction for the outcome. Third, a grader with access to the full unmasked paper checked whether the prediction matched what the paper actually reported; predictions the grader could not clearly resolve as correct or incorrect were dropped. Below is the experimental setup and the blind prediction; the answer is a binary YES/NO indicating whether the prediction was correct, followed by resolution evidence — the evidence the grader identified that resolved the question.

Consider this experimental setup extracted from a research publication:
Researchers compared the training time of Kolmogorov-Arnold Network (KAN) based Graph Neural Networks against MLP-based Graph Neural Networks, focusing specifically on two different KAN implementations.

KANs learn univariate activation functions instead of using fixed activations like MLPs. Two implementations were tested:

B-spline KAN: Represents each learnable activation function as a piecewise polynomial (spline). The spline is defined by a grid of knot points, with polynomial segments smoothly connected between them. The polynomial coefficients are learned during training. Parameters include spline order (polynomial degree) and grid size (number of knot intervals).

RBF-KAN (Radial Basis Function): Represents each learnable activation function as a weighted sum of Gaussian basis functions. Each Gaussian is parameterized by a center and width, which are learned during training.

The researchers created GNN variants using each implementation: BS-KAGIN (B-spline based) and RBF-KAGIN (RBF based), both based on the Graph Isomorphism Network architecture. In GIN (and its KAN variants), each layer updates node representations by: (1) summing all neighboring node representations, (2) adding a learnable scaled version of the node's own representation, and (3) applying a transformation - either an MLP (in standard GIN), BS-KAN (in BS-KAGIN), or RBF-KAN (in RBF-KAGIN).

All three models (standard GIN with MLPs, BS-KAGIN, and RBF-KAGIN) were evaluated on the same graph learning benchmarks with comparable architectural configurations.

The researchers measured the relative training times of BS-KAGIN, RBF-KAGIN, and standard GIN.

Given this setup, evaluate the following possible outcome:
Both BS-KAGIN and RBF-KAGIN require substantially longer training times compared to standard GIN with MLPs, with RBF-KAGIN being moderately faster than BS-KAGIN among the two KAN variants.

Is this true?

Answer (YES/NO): NO